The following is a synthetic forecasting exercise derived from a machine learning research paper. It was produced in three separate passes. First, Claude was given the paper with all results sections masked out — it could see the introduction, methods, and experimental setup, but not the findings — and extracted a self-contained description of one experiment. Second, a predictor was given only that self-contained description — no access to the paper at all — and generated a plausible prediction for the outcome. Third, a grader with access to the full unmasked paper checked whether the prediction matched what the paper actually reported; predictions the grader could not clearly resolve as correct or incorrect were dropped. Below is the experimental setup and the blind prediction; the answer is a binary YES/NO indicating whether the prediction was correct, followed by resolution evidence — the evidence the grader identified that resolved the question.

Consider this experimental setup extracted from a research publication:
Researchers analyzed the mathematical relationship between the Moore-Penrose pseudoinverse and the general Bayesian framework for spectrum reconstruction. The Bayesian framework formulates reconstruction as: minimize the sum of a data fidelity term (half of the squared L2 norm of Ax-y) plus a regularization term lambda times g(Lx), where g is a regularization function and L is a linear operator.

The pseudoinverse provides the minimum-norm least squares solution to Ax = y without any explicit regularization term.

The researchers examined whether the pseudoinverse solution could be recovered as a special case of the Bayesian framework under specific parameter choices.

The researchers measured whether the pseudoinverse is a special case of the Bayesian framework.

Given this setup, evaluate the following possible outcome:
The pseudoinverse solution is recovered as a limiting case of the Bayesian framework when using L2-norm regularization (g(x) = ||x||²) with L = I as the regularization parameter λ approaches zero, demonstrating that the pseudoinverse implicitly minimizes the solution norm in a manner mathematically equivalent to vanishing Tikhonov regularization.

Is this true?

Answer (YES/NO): NO